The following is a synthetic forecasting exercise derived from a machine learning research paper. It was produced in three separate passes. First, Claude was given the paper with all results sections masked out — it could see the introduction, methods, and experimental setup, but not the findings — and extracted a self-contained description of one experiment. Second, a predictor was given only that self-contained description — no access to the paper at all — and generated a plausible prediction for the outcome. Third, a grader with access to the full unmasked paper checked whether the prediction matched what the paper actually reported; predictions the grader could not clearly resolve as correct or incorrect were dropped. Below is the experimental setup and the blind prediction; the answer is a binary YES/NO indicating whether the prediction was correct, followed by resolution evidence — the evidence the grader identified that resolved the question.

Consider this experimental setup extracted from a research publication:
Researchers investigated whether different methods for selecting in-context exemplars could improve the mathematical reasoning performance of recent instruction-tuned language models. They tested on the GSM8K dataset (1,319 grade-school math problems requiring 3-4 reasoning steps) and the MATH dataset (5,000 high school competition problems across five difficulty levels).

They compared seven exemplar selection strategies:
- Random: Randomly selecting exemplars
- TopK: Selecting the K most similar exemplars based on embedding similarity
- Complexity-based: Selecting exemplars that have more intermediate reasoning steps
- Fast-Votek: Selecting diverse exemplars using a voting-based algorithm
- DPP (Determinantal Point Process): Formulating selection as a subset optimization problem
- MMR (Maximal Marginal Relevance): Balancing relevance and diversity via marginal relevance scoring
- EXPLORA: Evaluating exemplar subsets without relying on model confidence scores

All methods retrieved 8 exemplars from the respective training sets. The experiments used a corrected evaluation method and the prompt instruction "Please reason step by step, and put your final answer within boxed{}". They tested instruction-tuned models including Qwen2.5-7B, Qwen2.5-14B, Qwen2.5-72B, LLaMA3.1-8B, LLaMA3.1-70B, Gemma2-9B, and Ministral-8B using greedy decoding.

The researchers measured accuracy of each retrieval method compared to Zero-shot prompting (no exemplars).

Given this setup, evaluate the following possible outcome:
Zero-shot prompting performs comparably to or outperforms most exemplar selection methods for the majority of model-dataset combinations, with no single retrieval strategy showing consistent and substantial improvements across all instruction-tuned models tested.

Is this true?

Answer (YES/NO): YES